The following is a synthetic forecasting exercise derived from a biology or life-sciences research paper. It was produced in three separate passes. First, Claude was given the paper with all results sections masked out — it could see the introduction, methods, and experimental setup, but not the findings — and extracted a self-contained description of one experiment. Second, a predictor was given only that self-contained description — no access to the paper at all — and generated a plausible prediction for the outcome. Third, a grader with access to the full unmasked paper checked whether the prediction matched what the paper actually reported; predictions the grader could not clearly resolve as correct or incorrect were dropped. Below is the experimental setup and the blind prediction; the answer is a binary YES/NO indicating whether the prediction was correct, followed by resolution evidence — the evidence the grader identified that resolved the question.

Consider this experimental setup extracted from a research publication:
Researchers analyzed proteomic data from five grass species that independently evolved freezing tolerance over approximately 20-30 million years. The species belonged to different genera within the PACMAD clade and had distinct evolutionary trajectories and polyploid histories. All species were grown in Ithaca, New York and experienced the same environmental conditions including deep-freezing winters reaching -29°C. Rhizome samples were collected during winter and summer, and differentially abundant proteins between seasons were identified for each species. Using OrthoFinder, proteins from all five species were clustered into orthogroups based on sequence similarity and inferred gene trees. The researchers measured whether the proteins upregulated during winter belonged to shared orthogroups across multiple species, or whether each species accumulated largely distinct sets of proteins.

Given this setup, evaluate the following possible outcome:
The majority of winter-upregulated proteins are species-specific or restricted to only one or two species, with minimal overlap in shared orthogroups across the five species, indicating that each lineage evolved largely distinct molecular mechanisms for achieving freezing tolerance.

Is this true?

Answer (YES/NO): NO